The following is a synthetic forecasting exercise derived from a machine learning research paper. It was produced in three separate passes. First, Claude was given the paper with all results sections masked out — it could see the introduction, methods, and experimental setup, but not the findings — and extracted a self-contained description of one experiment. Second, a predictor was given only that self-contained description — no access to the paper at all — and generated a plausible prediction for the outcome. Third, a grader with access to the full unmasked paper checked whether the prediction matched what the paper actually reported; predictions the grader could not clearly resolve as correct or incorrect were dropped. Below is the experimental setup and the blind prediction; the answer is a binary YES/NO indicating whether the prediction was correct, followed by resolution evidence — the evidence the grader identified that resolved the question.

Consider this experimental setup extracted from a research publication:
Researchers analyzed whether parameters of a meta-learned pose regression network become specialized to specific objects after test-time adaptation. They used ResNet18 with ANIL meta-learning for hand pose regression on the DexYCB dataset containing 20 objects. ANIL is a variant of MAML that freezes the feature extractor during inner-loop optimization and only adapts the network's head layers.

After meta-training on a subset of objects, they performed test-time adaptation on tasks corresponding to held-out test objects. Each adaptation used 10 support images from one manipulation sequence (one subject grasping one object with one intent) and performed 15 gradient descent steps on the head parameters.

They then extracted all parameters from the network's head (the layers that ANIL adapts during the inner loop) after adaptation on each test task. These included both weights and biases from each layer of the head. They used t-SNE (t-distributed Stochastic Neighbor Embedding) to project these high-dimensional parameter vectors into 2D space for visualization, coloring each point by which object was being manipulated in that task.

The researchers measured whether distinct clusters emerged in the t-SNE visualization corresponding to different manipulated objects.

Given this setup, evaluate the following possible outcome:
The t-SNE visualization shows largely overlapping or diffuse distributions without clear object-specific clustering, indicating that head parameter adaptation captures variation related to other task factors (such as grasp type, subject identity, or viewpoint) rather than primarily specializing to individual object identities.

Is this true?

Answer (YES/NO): NO